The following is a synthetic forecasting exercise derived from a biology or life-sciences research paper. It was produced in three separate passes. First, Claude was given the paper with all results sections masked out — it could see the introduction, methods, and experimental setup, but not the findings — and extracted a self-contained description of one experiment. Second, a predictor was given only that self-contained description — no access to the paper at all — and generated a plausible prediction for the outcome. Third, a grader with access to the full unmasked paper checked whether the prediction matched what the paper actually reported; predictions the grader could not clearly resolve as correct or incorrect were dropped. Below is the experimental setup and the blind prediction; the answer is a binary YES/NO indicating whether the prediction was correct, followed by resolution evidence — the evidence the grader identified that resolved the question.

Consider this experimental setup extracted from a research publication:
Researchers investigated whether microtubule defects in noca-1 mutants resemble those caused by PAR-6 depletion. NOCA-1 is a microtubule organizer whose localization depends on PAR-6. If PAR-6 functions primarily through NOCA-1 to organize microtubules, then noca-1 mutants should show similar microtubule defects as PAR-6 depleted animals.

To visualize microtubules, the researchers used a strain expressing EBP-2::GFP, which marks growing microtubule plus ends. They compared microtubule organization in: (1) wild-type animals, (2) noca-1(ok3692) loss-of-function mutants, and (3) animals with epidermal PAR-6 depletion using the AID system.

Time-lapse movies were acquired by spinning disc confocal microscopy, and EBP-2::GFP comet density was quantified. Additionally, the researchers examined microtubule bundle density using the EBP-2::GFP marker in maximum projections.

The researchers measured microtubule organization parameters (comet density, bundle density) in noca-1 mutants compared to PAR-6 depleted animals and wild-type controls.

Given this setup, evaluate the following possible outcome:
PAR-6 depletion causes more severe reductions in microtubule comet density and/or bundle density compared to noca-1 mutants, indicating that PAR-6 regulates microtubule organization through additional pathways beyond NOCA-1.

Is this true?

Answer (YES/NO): NO